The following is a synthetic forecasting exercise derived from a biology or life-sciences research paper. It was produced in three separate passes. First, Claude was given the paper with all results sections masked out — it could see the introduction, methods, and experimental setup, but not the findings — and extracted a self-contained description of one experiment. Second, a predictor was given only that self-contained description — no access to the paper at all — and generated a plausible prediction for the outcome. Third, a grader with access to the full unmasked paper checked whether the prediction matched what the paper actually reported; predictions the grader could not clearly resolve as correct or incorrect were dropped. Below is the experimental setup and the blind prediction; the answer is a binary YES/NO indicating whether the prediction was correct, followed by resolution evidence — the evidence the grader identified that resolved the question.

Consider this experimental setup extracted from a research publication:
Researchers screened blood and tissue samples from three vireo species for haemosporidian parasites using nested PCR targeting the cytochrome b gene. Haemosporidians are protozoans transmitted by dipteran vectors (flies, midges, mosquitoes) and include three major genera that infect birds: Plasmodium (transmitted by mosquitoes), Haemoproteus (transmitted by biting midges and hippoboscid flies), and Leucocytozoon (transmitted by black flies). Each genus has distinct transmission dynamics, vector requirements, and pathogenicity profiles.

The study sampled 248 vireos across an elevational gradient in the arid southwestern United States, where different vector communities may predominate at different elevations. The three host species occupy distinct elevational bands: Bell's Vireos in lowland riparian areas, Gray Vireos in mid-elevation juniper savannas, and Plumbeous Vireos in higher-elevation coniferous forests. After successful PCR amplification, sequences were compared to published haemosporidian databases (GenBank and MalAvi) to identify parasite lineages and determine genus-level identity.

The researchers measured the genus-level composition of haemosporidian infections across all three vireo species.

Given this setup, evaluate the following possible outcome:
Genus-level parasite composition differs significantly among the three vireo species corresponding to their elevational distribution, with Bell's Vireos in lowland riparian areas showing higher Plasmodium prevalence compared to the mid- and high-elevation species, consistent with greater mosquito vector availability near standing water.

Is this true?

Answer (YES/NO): NO